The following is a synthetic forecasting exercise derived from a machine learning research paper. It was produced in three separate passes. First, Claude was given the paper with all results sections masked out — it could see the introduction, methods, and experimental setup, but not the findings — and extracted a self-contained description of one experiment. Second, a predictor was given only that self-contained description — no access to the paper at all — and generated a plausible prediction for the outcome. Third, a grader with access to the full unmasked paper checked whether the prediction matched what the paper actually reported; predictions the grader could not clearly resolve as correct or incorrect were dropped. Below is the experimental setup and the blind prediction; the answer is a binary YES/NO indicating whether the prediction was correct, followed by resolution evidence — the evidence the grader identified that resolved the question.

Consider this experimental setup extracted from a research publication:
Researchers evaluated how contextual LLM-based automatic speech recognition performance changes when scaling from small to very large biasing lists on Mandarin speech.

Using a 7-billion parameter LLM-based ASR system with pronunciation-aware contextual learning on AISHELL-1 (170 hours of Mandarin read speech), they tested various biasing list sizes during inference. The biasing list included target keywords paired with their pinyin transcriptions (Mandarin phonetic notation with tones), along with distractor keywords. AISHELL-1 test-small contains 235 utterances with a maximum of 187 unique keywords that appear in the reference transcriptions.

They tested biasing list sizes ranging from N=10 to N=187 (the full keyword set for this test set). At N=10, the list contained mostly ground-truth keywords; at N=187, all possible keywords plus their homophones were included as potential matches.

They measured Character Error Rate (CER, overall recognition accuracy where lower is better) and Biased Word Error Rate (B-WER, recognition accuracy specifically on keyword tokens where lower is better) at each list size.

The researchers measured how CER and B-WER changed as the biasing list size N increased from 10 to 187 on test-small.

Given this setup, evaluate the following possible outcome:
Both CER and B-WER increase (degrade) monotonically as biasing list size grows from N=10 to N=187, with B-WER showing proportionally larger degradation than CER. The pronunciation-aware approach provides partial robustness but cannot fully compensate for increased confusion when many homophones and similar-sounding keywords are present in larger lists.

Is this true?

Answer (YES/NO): YES